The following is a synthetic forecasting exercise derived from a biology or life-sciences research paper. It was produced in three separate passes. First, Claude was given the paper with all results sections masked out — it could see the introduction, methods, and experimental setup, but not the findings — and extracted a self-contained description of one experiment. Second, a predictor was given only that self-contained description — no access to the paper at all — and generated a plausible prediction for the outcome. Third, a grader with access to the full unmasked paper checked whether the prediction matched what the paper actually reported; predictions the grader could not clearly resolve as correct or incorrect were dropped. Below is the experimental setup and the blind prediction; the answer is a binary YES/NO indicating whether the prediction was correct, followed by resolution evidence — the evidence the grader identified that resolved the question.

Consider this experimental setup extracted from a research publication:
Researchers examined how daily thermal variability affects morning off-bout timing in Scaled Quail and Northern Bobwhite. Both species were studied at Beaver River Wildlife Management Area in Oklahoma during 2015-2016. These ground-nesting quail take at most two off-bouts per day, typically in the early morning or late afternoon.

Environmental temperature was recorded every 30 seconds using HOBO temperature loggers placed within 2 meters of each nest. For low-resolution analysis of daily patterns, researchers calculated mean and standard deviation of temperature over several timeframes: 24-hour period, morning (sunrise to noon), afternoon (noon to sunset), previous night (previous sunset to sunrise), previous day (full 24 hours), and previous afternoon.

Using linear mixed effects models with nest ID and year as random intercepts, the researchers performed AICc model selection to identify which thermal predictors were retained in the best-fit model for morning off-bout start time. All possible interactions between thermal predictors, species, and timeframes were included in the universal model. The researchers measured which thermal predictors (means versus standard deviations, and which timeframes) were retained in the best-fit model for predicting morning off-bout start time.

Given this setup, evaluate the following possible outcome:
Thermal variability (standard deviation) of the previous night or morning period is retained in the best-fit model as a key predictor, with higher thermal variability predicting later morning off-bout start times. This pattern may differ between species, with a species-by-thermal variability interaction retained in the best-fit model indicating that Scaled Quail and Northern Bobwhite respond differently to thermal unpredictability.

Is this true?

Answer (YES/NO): NO